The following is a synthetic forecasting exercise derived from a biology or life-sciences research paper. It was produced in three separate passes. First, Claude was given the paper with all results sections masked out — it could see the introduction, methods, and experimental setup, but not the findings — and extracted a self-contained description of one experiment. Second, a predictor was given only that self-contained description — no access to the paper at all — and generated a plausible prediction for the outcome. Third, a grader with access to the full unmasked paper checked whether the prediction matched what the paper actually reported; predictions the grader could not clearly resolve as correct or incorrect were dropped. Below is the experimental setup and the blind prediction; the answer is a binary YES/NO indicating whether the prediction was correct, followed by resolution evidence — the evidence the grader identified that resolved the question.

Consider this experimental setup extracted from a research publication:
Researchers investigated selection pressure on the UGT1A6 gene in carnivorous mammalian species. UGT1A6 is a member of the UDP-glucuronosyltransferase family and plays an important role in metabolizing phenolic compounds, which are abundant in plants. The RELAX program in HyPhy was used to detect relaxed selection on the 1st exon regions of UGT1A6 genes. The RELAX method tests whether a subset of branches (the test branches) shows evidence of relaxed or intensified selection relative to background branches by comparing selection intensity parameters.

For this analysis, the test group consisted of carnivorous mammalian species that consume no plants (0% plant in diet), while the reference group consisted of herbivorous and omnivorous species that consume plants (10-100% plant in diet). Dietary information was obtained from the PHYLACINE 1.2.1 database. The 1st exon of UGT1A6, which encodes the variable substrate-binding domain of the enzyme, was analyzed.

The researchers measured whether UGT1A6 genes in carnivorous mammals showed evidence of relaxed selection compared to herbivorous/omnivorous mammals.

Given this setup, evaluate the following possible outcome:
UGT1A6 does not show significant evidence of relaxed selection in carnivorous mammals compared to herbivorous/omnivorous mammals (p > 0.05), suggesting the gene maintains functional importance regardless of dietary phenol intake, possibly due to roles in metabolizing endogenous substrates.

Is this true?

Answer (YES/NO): YES